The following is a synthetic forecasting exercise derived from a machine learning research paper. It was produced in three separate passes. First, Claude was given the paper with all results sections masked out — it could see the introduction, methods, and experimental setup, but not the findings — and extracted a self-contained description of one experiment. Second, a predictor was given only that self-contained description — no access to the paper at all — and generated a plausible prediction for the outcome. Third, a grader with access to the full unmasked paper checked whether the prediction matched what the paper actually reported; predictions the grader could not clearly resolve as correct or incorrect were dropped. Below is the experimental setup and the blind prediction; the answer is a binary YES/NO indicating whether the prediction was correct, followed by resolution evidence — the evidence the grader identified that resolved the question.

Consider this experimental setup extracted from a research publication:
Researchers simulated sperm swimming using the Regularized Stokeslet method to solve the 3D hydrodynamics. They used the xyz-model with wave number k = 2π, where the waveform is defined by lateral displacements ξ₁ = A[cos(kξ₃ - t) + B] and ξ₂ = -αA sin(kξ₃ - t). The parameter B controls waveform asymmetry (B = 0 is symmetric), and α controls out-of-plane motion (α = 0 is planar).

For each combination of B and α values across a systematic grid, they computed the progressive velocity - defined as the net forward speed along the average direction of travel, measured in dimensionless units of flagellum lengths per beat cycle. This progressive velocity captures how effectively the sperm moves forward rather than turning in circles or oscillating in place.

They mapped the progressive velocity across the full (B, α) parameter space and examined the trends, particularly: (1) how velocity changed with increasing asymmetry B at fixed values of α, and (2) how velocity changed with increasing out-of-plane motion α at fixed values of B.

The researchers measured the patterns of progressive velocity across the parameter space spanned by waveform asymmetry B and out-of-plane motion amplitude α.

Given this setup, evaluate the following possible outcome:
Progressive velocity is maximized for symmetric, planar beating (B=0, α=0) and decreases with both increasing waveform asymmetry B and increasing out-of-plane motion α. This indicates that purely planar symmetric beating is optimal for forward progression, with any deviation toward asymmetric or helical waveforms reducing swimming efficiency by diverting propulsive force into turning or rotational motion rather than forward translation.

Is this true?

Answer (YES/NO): NO